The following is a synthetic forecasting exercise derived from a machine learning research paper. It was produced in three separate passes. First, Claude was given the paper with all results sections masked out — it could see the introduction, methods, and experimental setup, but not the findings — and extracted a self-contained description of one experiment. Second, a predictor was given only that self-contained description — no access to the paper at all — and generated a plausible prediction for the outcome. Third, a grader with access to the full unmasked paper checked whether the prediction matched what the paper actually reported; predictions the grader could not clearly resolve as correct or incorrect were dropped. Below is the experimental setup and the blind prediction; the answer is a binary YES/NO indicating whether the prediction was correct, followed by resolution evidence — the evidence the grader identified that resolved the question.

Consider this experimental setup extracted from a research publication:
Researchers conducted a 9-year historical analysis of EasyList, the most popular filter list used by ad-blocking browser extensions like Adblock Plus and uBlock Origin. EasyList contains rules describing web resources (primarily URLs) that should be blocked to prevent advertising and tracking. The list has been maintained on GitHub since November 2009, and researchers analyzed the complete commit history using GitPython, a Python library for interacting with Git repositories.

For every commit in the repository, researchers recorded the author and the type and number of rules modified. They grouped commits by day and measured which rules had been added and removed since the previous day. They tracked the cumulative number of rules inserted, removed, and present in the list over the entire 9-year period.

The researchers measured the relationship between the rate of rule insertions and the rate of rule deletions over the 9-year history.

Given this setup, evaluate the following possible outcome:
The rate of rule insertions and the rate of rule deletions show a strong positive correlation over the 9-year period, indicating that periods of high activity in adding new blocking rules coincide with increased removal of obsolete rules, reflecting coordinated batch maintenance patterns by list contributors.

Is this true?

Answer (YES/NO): NO